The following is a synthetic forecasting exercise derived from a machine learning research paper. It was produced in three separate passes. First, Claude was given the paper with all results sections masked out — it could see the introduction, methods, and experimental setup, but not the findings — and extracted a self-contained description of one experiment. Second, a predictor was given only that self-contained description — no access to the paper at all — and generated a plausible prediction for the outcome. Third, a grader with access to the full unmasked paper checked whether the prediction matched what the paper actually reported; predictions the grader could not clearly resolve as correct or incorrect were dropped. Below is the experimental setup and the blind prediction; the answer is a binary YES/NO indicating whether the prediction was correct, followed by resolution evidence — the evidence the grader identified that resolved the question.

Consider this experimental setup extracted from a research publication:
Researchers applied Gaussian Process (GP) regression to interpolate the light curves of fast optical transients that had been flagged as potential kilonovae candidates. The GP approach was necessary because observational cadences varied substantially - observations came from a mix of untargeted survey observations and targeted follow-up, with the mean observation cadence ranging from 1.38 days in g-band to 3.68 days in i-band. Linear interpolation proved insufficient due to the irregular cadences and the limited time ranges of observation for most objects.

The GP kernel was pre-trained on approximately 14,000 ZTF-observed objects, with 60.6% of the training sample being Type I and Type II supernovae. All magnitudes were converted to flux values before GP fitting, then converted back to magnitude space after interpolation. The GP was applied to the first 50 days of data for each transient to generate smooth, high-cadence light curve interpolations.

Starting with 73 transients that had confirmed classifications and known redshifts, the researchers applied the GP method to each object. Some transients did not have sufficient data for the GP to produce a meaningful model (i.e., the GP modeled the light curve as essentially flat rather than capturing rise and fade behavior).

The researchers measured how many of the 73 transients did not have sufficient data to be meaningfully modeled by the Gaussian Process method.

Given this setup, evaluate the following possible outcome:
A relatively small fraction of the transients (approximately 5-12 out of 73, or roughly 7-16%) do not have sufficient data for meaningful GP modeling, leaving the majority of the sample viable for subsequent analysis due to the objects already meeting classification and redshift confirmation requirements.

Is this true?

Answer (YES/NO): NO